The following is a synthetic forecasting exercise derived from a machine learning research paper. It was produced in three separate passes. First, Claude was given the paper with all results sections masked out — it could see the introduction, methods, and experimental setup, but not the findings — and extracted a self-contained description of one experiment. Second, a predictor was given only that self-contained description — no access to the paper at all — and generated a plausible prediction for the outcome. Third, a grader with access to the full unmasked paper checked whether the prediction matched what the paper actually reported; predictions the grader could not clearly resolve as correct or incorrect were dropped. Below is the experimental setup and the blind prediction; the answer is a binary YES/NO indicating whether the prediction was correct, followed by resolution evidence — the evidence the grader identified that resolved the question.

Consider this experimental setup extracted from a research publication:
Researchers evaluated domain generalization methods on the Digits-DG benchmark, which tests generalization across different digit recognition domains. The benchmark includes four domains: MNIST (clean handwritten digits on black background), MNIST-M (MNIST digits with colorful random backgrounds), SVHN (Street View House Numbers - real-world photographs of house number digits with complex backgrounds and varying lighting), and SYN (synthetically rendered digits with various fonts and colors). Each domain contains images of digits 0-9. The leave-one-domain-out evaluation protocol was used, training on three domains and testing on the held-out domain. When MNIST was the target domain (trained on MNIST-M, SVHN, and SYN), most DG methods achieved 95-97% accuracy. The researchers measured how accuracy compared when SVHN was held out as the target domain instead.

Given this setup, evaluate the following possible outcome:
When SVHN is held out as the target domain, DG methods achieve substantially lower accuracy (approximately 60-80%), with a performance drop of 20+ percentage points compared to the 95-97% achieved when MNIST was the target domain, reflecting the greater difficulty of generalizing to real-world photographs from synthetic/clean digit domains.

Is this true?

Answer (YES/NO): YES